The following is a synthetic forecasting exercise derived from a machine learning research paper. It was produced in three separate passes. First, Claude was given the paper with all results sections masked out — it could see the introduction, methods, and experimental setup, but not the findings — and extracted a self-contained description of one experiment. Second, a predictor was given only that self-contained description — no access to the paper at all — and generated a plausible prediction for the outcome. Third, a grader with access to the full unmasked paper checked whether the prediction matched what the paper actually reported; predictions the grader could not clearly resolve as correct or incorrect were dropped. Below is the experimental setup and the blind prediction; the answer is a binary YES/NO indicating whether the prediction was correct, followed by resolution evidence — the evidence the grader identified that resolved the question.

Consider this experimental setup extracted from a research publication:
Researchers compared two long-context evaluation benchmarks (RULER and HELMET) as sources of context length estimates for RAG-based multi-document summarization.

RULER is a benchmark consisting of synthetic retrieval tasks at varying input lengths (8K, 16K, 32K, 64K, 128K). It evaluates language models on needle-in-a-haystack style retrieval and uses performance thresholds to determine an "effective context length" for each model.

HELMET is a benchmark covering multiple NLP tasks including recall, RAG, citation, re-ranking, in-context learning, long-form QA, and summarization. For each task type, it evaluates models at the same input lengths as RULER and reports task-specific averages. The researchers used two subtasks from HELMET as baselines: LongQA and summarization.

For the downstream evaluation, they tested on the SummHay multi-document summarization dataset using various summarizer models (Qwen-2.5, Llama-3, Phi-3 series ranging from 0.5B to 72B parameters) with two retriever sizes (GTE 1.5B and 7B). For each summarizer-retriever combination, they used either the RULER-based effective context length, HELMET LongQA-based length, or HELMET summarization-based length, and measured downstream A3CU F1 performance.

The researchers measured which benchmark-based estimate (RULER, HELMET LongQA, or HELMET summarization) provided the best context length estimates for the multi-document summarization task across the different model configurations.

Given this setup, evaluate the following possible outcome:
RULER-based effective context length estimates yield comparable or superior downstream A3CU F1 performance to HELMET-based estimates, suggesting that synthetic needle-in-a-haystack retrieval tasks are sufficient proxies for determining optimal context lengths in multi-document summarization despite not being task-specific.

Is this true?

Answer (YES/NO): NO